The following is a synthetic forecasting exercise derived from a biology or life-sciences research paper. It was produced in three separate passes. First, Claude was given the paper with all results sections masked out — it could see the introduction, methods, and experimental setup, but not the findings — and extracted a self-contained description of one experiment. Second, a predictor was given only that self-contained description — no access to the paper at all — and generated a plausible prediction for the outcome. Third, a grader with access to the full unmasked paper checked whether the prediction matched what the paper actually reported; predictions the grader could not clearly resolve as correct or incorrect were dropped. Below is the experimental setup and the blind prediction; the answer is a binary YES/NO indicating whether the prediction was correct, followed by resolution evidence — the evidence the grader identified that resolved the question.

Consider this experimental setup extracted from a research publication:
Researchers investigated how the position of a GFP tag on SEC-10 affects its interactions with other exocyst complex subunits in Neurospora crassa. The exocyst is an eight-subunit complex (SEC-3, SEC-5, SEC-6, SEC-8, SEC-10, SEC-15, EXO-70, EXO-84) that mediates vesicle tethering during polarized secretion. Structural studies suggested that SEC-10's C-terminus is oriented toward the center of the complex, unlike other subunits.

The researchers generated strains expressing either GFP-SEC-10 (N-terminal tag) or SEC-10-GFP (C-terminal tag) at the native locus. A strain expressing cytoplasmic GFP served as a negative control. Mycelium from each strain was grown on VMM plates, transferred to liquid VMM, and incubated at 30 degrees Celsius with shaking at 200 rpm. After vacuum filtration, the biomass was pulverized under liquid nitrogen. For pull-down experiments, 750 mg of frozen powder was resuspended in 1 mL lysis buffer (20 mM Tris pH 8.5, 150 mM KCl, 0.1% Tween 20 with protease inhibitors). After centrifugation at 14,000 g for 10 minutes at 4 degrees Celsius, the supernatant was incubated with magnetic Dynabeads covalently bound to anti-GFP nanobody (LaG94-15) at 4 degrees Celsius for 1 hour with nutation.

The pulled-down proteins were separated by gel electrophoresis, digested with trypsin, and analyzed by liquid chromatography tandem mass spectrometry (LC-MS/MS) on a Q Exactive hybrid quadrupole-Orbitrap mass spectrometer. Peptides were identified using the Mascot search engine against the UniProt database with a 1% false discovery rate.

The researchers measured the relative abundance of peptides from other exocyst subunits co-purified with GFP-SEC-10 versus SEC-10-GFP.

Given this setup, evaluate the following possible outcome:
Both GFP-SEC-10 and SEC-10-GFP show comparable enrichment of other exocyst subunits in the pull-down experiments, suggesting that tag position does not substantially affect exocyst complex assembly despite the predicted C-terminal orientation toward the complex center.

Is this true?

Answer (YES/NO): NO